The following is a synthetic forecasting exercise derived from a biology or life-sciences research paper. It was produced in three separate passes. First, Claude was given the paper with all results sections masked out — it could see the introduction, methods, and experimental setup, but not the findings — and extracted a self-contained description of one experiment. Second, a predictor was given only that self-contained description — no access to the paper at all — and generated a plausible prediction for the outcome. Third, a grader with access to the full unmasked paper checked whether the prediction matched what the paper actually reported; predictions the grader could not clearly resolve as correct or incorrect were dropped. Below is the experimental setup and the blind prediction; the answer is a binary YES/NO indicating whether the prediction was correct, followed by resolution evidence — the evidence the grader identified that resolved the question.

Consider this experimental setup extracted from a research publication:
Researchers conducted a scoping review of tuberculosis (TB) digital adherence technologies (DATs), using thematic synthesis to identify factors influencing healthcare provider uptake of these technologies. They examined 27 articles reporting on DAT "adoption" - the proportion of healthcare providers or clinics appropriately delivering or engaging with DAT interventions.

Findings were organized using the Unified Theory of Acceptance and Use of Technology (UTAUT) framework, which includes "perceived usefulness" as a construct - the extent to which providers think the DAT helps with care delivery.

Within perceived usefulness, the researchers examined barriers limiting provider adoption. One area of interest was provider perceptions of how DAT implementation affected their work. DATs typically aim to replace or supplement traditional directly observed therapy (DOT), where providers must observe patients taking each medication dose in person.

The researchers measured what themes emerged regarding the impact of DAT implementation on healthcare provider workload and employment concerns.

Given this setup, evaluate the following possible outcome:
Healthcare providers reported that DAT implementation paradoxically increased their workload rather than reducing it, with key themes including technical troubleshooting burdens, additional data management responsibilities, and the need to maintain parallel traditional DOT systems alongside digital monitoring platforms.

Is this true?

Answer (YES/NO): NO